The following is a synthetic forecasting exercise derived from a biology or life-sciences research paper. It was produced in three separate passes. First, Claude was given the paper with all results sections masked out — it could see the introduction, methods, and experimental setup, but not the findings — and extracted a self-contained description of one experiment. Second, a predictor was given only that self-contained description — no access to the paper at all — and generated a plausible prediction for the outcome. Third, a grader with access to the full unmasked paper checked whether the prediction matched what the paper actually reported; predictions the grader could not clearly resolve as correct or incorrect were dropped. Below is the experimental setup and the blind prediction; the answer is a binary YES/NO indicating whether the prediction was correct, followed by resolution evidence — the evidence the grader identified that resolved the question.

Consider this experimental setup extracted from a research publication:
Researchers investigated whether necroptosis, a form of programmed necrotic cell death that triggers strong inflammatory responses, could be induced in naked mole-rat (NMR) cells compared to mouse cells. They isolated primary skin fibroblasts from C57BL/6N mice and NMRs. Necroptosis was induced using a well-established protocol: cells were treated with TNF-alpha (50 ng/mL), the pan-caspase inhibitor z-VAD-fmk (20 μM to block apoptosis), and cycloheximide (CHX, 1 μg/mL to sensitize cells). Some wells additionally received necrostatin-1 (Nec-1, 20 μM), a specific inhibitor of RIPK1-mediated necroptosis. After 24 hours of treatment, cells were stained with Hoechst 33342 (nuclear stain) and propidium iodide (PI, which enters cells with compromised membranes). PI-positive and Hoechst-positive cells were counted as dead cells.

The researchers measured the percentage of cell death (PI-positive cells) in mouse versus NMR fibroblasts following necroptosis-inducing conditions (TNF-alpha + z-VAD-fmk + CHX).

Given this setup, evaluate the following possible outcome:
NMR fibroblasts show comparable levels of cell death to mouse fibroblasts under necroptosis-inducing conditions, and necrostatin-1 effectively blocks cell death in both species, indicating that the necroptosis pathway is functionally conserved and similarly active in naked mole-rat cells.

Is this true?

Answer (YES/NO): NO